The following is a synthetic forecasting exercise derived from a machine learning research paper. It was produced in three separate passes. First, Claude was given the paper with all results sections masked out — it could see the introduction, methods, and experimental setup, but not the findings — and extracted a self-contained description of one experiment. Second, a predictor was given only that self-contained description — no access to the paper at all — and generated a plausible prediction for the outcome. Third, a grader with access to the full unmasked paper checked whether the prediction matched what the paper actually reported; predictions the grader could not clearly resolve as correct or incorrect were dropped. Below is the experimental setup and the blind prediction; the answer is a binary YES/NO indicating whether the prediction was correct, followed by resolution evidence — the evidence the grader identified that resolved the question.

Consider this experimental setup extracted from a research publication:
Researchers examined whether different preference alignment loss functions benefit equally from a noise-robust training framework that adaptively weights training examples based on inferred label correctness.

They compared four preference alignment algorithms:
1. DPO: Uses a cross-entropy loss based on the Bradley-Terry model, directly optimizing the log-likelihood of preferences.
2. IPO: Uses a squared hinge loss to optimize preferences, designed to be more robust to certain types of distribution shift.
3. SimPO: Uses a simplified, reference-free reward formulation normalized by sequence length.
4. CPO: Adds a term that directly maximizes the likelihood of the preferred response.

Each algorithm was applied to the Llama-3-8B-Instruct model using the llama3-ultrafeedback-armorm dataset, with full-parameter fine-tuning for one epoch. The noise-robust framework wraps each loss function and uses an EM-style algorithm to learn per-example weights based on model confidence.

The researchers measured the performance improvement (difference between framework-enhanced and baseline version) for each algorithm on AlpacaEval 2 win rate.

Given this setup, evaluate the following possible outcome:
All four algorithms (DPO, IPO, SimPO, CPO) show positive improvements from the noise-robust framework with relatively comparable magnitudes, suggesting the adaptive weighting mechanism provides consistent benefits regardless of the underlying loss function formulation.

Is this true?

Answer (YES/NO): NO